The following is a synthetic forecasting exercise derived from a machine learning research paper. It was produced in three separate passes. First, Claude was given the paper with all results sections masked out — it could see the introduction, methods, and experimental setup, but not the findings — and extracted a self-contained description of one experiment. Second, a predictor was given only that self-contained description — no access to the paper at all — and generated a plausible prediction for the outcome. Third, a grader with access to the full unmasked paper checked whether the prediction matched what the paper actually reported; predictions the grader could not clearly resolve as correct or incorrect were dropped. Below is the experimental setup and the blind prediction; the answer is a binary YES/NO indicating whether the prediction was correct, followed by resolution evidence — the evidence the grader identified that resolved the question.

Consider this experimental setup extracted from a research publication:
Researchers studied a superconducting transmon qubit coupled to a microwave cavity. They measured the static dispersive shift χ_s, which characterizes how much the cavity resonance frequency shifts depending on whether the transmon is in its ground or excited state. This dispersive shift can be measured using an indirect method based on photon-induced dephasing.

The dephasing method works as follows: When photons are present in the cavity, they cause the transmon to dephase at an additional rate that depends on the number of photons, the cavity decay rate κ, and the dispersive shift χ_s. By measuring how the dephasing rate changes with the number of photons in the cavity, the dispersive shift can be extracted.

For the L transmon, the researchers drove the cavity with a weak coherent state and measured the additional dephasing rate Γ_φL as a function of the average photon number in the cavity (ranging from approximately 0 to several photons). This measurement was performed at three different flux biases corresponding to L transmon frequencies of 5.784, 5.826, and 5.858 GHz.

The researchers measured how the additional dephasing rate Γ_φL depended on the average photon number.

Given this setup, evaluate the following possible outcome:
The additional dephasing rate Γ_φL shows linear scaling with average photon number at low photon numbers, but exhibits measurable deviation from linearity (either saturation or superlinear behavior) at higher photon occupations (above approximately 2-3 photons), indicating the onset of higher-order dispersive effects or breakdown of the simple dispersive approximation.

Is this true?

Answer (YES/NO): NO